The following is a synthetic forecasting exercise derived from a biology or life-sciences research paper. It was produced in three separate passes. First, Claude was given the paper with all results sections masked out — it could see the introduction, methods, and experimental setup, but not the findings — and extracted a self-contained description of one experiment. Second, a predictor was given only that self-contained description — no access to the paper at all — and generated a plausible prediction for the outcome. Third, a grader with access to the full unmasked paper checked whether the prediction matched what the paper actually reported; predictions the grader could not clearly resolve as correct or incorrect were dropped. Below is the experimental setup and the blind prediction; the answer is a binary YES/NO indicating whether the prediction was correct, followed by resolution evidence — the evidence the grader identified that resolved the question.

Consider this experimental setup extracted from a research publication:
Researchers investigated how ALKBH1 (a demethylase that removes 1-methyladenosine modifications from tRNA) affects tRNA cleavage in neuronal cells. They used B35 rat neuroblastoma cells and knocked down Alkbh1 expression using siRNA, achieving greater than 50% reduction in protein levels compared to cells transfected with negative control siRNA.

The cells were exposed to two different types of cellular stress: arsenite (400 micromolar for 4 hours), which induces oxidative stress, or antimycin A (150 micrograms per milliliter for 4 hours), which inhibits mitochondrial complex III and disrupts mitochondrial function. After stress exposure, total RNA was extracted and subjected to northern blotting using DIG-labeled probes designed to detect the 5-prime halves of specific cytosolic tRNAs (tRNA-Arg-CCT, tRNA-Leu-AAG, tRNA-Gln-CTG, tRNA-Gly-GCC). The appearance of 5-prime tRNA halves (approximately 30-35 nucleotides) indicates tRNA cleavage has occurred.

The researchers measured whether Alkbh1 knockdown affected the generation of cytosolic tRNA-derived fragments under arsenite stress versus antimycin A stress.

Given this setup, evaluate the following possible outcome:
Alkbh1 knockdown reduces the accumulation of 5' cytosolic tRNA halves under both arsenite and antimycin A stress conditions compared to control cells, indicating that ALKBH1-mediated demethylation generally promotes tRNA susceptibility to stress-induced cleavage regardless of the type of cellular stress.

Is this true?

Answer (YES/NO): NO